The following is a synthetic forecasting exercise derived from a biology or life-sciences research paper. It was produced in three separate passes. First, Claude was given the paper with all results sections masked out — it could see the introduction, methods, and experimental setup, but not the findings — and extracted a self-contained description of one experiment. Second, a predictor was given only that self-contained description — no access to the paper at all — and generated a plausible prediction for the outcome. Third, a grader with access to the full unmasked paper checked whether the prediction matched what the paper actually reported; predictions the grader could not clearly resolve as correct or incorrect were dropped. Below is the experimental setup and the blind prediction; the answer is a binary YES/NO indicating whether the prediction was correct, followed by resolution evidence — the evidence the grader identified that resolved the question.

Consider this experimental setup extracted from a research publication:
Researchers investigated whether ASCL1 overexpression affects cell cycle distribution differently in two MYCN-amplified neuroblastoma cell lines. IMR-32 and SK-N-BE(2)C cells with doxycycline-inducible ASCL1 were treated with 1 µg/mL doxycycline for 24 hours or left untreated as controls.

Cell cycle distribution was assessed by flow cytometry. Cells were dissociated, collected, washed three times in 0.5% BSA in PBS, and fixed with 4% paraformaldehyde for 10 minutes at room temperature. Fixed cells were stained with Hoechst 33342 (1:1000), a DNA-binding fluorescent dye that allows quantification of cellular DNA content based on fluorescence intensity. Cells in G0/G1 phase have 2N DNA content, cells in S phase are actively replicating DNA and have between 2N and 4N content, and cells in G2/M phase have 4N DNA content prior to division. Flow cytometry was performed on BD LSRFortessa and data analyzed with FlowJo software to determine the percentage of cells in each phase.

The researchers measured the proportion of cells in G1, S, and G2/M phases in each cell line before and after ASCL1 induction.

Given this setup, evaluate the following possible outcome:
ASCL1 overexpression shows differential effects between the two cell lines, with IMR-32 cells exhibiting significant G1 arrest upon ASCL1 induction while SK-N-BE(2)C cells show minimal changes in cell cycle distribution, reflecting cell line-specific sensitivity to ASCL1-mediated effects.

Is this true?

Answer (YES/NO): NO